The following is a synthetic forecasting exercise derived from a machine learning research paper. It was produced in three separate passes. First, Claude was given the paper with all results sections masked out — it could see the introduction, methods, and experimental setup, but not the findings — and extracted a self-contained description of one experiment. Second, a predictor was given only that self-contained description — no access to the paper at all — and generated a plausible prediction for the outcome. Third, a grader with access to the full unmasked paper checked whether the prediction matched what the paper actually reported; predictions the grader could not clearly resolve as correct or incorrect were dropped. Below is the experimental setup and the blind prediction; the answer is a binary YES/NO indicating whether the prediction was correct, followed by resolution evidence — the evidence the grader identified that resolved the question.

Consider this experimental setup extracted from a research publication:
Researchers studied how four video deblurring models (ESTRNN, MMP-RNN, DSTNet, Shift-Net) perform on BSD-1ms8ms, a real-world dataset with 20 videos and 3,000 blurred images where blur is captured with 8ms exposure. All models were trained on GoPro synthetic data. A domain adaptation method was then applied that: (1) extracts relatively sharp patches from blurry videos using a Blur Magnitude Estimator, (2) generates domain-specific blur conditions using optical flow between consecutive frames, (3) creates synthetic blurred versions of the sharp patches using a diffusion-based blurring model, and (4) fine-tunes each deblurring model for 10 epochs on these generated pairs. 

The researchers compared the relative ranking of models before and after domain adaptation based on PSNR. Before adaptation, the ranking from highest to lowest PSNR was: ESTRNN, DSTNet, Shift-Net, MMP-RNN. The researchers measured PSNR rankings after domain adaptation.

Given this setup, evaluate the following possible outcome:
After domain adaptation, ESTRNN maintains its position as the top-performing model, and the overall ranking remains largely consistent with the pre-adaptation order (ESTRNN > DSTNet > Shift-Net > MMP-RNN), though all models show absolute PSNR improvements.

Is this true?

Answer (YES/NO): NO